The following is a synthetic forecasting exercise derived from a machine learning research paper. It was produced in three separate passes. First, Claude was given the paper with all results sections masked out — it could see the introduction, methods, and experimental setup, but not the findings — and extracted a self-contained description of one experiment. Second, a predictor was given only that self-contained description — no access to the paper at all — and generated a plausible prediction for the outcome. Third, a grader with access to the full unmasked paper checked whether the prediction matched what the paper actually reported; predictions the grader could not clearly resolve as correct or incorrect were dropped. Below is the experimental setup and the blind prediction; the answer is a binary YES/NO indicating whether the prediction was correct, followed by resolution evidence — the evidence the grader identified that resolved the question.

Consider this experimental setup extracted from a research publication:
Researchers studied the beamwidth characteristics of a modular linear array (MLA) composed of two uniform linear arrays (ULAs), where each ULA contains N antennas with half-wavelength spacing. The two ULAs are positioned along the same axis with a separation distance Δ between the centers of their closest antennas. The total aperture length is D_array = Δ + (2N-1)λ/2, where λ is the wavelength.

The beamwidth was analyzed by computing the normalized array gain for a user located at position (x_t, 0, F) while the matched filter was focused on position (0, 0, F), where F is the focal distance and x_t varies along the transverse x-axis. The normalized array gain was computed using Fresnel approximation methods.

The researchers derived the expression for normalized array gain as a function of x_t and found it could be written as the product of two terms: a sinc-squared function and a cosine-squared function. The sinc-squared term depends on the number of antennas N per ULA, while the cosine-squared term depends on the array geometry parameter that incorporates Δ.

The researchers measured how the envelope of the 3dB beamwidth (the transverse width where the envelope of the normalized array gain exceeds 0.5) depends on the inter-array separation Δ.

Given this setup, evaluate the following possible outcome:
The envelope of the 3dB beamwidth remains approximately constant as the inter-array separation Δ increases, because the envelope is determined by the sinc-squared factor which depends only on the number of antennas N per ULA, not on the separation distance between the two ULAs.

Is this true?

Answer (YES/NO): YES